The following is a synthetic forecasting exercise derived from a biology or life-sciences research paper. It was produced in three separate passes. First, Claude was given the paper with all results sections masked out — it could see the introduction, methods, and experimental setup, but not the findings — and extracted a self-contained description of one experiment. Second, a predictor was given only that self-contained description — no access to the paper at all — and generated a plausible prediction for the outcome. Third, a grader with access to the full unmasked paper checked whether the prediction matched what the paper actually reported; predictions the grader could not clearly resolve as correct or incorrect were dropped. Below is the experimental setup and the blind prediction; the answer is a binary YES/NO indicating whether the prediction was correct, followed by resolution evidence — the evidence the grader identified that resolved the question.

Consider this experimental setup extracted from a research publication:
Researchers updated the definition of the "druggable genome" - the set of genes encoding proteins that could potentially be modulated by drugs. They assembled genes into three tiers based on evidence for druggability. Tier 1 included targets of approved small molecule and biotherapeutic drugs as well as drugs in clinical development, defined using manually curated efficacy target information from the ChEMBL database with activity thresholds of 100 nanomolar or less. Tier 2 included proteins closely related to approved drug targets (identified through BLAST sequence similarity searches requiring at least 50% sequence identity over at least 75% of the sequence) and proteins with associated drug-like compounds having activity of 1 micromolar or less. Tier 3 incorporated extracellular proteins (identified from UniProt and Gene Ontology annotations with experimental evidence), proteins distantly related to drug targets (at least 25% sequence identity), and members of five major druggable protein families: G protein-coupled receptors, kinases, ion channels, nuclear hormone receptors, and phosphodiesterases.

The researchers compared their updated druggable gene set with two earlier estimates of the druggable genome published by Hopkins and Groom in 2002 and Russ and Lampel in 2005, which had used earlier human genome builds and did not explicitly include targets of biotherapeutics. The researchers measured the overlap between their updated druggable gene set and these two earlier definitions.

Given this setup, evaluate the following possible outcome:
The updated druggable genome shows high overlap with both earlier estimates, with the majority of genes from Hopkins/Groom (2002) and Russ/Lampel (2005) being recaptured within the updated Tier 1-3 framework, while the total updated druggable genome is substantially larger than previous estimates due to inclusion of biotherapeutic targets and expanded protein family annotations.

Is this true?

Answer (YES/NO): YES